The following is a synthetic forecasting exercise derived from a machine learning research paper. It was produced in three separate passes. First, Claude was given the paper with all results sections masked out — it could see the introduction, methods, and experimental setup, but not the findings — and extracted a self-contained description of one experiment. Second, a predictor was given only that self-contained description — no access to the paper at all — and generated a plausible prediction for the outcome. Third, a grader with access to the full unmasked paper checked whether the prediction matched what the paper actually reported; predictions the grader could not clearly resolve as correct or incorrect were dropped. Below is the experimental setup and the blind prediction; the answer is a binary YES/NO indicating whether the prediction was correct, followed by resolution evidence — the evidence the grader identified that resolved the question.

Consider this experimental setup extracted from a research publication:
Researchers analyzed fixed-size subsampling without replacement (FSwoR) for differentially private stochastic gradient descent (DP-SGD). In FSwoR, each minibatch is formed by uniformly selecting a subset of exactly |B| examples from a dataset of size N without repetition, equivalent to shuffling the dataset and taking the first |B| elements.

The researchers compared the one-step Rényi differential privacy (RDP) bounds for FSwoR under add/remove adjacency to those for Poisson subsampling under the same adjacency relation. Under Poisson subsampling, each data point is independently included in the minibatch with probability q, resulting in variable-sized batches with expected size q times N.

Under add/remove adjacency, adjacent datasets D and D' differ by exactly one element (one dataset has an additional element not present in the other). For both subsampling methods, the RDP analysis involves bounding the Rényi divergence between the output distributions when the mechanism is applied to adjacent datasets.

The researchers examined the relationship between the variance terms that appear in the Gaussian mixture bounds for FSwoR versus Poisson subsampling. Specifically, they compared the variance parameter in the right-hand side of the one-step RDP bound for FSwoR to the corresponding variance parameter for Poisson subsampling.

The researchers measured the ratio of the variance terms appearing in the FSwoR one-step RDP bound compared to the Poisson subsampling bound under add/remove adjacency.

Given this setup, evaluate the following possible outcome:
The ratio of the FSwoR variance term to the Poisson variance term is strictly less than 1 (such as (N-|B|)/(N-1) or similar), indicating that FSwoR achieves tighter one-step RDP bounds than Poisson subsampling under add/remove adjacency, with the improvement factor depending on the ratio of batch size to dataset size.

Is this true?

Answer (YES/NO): NO